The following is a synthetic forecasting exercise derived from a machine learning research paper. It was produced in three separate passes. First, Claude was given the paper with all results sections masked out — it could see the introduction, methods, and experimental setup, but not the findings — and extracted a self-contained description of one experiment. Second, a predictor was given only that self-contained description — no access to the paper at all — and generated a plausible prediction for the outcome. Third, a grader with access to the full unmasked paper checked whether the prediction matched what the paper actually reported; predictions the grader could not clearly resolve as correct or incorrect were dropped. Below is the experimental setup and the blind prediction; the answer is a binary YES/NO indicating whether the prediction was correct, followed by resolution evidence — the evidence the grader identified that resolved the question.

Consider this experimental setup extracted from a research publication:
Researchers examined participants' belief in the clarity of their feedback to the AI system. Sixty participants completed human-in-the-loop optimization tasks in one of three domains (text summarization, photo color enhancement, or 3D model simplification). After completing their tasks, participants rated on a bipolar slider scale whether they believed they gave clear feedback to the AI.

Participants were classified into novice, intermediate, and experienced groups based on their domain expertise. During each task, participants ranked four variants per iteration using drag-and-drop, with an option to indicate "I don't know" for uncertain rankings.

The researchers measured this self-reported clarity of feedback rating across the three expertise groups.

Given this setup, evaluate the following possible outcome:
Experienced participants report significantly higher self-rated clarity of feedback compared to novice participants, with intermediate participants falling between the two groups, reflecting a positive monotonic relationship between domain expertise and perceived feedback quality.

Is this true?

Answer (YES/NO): NO